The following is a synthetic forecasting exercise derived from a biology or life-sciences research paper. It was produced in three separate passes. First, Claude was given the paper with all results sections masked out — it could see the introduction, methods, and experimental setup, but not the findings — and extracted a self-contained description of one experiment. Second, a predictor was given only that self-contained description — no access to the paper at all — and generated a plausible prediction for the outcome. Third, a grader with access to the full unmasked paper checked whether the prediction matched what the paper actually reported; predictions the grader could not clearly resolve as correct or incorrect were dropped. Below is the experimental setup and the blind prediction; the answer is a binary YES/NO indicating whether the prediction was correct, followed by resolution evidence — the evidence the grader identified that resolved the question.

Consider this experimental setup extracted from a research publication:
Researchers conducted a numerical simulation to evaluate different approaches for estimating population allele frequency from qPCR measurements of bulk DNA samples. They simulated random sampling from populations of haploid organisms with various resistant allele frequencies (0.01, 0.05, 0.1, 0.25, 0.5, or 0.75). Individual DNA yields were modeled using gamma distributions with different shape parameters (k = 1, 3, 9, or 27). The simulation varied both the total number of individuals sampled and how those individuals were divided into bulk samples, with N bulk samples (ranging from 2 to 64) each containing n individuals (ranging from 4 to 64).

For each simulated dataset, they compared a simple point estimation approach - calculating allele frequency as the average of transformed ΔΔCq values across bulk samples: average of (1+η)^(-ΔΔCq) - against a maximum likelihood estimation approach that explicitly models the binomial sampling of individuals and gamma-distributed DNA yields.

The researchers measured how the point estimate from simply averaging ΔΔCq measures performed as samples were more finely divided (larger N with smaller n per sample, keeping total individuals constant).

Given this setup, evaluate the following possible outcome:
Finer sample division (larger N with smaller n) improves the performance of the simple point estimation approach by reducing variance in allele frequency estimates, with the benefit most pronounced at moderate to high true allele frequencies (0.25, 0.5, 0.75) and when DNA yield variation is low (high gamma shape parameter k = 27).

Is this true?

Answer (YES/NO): NO